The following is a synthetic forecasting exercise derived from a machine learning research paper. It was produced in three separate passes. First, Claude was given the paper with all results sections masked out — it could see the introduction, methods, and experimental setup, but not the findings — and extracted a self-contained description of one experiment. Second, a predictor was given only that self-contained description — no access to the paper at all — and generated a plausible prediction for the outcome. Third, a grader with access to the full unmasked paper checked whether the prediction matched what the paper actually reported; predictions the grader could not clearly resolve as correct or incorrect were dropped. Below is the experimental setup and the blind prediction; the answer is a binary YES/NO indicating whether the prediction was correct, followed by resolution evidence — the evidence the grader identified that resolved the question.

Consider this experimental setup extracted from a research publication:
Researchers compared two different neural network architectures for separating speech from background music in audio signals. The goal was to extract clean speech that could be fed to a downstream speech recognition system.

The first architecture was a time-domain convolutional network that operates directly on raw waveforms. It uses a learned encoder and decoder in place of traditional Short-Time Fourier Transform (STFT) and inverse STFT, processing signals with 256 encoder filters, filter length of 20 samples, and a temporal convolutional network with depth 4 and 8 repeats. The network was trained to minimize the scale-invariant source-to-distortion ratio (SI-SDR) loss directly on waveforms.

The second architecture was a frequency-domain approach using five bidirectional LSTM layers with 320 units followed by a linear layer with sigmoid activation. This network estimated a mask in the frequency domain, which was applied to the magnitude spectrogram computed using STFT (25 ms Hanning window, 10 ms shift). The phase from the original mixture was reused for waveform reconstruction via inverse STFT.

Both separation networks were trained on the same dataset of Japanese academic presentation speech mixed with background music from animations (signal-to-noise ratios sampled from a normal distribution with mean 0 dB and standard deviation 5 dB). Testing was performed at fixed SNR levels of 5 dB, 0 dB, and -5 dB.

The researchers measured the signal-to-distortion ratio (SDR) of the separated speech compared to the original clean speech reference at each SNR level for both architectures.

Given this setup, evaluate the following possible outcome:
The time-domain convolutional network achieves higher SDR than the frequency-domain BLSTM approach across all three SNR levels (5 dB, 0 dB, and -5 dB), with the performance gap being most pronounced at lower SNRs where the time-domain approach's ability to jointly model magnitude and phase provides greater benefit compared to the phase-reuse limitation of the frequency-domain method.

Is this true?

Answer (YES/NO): NO